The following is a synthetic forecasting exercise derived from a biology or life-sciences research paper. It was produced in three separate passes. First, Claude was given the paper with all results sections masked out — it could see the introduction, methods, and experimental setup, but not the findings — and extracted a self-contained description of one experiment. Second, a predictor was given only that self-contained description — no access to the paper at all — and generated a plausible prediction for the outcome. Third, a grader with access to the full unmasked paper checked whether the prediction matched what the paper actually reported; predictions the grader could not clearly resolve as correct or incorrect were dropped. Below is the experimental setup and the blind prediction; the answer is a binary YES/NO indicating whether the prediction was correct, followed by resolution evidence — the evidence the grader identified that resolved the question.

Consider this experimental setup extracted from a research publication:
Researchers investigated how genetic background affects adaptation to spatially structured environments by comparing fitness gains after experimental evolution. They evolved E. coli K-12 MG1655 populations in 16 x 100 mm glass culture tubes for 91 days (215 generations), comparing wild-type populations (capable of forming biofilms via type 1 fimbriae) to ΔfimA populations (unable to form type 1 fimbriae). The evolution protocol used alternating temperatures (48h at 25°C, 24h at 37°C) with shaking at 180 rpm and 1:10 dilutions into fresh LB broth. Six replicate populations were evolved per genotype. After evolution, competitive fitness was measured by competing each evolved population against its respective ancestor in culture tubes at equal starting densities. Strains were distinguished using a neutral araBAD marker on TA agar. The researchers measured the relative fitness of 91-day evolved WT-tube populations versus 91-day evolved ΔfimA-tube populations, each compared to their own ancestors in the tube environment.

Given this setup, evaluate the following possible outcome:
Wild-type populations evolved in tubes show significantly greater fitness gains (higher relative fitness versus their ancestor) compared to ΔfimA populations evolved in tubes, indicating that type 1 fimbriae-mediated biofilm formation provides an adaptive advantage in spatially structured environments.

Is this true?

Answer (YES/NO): YES